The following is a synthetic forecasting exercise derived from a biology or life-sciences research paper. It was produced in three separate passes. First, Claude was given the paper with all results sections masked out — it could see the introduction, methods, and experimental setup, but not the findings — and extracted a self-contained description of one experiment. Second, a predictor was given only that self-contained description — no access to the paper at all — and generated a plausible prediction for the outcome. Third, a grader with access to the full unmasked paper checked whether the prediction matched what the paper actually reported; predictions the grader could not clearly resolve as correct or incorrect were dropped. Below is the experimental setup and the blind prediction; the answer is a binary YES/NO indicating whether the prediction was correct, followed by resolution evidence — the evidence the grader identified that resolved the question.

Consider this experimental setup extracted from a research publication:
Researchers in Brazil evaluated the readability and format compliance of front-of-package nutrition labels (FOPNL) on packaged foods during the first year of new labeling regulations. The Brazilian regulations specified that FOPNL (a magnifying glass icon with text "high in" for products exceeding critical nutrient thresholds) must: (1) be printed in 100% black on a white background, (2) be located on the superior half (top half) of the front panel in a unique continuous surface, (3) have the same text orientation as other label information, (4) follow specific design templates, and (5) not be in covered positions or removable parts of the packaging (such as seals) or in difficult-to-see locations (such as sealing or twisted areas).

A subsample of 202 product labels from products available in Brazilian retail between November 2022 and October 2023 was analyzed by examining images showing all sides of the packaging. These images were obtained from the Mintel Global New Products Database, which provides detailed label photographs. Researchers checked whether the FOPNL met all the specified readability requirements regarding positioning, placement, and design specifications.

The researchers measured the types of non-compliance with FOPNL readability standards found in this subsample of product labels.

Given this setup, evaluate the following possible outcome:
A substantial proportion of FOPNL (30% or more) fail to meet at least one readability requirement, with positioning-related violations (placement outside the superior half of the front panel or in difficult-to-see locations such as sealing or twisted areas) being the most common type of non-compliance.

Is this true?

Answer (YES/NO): YES